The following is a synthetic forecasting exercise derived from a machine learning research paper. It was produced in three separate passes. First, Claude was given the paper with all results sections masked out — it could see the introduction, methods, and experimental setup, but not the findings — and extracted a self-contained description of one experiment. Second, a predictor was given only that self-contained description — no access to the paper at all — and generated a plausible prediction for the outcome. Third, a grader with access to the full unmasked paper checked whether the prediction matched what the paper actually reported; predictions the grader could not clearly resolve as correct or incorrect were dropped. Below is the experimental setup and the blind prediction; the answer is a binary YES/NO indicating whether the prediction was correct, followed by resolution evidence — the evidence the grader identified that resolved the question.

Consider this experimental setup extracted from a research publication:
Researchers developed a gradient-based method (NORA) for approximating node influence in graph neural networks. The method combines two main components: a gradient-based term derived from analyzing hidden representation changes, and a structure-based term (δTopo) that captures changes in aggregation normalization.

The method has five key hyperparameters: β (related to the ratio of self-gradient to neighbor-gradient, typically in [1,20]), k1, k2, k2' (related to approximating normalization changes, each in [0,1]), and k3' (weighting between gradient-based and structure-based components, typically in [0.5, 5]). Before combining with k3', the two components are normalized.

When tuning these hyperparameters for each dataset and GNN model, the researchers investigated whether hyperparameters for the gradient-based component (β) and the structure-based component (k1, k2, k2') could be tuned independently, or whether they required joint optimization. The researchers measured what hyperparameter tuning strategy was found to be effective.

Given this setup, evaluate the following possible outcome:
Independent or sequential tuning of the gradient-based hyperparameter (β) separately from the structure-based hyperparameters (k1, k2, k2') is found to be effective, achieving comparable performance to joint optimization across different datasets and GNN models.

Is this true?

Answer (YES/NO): YES